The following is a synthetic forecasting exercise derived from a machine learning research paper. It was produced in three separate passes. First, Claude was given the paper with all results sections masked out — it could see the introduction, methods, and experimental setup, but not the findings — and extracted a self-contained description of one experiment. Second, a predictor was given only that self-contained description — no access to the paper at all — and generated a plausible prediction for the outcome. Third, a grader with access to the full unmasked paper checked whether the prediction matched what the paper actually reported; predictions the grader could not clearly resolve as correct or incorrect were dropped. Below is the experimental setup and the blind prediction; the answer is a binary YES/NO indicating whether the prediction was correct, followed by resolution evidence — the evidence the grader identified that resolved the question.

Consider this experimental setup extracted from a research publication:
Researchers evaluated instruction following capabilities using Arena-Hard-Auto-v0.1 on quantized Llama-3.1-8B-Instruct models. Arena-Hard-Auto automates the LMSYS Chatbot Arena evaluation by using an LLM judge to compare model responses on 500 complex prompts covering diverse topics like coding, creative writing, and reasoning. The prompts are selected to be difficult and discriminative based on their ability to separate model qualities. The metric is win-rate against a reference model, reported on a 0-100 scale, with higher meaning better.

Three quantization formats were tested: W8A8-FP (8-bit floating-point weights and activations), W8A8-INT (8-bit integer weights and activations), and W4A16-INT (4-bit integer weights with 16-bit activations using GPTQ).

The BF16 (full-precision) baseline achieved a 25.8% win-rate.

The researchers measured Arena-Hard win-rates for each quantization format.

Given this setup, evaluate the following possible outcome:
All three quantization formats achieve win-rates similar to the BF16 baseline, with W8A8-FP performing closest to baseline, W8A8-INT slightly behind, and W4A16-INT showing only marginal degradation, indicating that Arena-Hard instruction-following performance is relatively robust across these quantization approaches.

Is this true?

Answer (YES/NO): YES